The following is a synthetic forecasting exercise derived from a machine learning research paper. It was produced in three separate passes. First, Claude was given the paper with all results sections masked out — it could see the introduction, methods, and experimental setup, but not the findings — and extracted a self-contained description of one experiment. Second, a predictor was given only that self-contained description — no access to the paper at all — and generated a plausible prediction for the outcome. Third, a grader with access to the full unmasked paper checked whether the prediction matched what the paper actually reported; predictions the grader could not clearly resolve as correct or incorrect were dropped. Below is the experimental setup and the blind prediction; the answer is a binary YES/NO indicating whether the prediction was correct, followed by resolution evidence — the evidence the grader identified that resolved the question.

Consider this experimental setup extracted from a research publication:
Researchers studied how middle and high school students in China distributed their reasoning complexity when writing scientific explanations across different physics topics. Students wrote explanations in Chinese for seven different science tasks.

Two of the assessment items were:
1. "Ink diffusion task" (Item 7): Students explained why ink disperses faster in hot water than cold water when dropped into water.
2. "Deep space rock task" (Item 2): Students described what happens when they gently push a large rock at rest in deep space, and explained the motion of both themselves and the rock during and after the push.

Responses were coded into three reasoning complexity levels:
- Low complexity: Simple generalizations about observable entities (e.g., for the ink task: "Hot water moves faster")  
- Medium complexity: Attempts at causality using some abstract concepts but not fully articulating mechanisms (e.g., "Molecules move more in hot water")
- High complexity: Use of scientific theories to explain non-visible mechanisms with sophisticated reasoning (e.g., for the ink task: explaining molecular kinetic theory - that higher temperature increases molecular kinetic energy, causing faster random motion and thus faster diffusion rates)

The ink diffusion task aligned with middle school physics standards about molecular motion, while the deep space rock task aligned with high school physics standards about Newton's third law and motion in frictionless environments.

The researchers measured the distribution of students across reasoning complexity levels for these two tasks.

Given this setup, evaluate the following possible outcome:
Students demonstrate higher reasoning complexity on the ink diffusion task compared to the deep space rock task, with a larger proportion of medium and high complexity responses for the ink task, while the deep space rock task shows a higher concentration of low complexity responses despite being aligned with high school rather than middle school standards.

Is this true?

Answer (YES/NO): NO